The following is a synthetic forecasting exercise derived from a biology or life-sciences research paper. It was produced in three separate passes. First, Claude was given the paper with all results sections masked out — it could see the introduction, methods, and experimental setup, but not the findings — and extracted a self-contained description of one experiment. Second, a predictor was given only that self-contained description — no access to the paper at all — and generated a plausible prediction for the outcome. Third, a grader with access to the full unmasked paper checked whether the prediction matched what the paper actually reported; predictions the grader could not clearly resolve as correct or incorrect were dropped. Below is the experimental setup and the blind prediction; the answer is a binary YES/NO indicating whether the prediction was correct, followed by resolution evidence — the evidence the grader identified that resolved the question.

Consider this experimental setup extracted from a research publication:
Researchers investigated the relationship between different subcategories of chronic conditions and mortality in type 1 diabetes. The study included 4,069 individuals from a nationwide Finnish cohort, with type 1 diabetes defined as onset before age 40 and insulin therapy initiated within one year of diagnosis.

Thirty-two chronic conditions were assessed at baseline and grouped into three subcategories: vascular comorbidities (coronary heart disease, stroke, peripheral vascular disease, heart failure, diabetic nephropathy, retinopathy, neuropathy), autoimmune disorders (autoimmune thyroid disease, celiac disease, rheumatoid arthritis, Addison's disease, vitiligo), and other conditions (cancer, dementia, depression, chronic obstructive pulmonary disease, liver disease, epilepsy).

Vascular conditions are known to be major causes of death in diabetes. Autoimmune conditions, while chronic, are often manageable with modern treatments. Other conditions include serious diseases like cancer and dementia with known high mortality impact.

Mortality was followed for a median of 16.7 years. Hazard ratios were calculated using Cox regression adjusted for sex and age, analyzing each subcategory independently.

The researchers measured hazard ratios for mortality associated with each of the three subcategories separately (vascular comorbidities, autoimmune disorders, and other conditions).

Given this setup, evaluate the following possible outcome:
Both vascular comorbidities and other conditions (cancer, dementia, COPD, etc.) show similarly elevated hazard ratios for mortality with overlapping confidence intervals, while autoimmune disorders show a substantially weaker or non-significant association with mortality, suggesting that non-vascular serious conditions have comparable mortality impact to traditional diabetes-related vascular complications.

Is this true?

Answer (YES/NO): NO